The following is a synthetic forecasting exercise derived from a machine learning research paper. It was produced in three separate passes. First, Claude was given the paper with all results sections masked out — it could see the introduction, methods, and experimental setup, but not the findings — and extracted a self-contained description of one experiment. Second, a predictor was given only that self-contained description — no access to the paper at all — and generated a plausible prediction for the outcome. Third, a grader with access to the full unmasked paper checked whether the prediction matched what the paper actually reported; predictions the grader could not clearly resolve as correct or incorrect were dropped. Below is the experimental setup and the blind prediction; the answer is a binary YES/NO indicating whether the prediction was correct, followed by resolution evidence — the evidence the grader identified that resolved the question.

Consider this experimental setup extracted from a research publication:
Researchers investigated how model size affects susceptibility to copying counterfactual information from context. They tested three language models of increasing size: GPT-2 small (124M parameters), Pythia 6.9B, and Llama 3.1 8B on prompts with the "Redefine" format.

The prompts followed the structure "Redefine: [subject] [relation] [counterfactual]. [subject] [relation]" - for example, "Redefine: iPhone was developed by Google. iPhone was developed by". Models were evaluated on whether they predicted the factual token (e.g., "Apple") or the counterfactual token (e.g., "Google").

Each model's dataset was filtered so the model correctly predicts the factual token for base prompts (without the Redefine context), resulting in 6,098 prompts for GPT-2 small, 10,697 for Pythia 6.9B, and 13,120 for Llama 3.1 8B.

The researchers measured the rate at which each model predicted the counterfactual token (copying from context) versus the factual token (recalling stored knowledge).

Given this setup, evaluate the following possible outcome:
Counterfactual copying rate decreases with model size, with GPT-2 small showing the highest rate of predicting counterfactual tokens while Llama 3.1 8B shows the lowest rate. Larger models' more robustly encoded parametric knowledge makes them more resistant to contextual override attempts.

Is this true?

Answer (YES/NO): YES